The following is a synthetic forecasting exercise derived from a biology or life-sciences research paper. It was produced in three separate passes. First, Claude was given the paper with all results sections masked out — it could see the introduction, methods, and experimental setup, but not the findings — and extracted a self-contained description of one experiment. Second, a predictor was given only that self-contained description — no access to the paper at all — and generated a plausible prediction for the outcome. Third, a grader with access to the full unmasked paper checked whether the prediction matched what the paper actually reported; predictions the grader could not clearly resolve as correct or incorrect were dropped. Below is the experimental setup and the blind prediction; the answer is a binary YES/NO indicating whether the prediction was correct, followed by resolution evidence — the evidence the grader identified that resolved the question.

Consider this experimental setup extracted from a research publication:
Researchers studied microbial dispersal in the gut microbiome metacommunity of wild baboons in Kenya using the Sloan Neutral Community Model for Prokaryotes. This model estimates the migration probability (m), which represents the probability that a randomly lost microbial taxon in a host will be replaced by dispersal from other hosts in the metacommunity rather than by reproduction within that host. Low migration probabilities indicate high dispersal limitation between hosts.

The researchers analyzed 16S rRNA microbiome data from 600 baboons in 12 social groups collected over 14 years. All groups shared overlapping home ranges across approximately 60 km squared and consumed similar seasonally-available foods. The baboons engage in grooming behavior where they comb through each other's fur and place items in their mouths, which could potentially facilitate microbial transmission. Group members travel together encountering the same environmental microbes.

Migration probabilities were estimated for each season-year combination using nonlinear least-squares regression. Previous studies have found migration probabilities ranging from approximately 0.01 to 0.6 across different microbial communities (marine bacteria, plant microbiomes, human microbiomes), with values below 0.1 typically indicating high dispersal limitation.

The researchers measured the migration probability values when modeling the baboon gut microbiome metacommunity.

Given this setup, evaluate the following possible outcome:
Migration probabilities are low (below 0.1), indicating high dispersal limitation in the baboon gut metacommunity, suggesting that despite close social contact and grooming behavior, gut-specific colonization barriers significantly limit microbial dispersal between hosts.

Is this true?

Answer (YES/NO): NO